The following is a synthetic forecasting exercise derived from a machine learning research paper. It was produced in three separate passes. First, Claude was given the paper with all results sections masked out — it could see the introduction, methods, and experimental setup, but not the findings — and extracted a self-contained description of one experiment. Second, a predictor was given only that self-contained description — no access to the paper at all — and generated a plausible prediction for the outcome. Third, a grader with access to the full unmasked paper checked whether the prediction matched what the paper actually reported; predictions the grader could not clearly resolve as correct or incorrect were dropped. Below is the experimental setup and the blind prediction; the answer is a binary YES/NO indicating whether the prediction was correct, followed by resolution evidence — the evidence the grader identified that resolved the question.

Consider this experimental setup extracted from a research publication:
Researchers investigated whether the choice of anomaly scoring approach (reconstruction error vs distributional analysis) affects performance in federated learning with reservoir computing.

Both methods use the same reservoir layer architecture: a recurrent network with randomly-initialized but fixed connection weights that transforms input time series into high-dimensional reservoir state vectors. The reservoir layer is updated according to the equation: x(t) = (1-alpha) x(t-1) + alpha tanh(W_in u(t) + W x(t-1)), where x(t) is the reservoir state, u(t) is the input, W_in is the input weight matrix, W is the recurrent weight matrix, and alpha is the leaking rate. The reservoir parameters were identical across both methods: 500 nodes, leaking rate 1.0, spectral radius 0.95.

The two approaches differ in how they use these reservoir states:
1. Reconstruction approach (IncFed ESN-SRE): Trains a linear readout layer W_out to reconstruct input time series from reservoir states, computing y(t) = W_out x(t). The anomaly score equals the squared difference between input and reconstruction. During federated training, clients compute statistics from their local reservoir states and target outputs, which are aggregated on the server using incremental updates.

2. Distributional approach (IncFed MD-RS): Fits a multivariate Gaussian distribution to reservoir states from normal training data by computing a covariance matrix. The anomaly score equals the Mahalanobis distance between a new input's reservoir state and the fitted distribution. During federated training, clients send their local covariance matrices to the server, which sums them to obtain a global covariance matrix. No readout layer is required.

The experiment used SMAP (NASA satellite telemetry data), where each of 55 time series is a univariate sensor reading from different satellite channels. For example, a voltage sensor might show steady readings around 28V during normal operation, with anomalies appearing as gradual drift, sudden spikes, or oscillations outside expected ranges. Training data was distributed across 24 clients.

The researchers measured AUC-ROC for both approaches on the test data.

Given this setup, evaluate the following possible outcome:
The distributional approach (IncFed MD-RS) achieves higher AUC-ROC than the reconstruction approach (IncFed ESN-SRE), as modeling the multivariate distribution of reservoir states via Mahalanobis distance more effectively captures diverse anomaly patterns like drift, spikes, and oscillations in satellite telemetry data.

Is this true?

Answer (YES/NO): YES